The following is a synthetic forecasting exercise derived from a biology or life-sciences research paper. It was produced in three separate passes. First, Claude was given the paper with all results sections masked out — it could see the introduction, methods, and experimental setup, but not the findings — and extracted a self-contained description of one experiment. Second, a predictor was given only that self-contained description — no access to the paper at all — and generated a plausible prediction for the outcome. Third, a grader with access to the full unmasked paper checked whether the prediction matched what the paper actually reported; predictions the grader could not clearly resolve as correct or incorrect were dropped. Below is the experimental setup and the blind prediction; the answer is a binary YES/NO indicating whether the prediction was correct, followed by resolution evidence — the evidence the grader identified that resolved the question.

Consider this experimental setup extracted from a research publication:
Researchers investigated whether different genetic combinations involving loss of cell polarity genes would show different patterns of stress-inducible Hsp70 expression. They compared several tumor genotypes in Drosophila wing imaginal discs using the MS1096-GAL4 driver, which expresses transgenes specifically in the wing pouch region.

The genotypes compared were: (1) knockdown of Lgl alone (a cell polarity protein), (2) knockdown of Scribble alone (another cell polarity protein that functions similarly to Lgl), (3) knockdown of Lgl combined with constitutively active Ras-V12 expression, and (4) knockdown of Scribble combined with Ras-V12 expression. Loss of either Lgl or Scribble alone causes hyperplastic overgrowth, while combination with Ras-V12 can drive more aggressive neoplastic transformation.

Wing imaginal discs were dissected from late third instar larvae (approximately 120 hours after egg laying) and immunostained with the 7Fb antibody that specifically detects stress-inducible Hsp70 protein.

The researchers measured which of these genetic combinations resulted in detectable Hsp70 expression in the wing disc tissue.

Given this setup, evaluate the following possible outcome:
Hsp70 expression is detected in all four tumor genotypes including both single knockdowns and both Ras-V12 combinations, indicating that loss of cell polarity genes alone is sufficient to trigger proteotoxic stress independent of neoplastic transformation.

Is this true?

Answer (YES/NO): NO